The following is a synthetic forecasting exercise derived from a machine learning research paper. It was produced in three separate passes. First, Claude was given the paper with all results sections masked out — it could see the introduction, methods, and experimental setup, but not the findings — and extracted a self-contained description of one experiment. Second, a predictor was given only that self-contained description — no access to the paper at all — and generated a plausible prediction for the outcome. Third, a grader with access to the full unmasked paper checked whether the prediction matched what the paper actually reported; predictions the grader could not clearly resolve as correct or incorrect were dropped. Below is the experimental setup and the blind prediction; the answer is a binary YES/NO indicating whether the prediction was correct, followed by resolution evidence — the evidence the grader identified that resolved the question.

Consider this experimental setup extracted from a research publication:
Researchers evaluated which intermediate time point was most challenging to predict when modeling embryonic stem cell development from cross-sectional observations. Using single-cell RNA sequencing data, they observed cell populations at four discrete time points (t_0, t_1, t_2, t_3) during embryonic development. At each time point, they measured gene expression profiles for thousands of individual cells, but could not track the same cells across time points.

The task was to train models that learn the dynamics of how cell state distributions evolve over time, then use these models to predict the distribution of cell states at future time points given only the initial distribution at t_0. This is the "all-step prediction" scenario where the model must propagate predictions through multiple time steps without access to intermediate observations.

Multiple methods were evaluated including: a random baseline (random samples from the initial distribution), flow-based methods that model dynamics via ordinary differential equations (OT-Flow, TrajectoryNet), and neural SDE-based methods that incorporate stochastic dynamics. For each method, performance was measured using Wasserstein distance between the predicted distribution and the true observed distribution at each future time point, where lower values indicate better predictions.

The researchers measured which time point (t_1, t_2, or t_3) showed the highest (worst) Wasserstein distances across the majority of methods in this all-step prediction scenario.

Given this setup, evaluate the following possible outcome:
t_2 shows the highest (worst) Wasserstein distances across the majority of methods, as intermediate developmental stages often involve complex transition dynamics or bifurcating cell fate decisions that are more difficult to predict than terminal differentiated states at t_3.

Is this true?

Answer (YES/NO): YES